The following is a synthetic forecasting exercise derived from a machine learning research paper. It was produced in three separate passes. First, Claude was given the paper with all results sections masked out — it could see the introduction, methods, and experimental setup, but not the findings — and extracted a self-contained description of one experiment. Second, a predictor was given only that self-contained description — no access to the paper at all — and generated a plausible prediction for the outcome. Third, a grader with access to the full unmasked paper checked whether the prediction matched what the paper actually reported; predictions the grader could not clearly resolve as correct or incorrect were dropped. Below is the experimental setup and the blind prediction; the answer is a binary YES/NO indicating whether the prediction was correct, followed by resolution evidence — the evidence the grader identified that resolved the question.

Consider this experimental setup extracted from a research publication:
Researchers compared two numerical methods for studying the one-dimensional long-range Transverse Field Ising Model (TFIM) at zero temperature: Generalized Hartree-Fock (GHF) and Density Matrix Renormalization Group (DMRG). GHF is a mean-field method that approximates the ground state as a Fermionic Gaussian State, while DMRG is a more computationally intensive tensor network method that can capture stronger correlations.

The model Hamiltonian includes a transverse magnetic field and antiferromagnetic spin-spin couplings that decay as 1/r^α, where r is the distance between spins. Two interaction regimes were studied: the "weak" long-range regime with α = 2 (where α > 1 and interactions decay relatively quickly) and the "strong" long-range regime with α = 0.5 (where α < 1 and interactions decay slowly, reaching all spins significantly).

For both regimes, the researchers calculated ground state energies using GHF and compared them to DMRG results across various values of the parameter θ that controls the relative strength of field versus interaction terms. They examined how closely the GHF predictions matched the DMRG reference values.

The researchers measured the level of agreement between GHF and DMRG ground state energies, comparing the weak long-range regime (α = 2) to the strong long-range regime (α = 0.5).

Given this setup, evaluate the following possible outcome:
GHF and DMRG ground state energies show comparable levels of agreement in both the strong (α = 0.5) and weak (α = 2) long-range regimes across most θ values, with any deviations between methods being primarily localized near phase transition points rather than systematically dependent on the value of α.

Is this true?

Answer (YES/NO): NO